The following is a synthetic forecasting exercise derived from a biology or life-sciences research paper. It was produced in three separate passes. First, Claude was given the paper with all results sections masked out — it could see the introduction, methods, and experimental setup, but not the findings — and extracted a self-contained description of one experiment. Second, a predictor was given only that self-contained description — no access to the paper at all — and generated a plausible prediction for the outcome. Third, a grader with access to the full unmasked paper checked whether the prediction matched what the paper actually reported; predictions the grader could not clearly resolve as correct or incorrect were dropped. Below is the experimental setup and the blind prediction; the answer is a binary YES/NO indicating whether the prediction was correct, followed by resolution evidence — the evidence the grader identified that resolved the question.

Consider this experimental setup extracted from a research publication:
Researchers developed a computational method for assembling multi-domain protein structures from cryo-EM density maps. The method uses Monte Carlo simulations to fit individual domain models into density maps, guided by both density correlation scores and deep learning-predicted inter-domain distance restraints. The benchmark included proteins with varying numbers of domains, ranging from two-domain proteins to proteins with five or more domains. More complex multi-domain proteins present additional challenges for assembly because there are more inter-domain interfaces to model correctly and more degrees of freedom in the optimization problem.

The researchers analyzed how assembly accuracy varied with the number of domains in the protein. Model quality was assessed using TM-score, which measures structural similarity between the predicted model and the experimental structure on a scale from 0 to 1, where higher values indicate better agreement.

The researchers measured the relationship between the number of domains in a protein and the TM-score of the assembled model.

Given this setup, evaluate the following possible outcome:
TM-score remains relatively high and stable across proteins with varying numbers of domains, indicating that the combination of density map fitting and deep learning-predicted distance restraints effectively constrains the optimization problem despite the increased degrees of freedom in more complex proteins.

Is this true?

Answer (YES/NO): YES